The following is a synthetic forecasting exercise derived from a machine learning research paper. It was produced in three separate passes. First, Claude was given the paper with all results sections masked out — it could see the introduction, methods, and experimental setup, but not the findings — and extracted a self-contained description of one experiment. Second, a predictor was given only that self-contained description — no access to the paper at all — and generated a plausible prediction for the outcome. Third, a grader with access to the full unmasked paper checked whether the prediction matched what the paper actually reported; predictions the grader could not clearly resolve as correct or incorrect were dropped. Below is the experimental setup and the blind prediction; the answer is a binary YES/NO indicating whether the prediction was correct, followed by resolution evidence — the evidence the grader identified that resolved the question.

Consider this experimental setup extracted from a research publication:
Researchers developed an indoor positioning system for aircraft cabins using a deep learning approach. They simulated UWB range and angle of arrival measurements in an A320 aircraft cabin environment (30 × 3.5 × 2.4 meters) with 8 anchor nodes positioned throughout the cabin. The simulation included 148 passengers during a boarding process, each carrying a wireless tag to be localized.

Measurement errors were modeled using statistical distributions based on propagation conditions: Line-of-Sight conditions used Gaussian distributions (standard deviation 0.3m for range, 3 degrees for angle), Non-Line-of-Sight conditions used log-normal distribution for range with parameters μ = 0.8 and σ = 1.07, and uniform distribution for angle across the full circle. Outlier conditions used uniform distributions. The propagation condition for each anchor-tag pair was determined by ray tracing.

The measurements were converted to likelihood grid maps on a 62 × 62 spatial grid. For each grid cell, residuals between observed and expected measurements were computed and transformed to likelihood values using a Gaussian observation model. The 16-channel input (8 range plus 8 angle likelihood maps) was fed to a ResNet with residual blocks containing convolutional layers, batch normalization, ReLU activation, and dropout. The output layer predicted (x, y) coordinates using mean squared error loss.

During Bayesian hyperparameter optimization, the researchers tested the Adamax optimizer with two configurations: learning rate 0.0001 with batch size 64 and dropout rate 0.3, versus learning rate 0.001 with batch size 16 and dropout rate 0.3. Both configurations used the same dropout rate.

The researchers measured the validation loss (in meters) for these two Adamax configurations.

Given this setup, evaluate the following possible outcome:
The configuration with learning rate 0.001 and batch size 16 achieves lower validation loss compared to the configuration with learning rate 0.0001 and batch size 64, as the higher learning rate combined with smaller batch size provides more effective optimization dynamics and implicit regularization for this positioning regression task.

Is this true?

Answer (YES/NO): YES